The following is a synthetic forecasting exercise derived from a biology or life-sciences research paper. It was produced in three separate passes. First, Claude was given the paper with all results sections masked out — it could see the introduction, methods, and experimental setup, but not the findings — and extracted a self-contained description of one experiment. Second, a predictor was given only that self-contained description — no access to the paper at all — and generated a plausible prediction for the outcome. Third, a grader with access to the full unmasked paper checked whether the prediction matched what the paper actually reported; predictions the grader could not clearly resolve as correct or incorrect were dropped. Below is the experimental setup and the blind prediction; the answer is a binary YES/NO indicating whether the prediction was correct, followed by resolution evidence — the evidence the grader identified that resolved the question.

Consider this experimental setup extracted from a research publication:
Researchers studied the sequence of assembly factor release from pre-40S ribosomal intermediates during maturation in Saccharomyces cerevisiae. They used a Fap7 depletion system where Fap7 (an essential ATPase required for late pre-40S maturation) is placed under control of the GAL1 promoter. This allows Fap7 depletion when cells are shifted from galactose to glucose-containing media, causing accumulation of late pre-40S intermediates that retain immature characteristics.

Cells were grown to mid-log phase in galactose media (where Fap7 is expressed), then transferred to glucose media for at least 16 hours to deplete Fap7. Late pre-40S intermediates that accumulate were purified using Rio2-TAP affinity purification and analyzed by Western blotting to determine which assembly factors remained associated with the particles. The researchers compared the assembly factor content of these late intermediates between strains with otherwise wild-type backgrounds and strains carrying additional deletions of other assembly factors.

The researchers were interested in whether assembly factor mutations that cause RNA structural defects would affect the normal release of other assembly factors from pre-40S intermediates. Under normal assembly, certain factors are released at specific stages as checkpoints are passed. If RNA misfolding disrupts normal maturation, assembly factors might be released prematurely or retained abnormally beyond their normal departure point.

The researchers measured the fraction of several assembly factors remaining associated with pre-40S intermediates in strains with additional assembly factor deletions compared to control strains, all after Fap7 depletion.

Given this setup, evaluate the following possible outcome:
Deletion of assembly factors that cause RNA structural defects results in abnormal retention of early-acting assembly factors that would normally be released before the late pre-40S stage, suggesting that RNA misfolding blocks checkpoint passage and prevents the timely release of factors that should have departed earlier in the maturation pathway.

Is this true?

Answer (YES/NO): YES